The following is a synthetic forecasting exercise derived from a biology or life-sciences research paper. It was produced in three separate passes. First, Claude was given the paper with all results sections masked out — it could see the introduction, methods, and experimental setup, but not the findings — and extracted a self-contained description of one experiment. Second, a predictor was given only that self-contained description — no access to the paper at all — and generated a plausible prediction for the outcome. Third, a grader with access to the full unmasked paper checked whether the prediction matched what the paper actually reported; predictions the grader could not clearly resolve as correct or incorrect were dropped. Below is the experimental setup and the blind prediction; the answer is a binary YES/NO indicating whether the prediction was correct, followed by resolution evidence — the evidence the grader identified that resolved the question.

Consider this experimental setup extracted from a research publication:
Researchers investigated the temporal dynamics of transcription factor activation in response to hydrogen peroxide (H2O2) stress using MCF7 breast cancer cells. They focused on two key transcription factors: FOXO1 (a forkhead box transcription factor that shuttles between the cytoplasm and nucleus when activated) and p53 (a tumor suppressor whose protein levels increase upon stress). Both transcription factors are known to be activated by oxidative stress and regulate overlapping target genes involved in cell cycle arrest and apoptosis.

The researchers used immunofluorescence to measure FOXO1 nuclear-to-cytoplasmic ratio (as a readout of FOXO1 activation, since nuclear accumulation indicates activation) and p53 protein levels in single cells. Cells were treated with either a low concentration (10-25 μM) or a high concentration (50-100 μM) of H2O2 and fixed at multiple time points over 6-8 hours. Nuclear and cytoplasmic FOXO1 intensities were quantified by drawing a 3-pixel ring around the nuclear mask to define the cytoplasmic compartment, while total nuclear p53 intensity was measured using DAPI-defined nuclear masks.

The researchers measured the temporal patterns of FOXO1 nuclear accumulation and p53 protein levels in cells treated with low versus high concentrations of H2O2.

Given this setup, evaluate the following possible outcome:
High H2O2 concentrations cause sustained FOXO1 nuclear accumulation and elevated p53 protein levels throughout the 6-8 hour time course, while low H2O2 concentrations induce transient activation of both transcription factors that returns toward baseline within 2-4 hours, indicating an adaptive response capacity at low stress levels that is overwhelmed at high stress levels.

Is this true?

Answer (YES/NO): NO